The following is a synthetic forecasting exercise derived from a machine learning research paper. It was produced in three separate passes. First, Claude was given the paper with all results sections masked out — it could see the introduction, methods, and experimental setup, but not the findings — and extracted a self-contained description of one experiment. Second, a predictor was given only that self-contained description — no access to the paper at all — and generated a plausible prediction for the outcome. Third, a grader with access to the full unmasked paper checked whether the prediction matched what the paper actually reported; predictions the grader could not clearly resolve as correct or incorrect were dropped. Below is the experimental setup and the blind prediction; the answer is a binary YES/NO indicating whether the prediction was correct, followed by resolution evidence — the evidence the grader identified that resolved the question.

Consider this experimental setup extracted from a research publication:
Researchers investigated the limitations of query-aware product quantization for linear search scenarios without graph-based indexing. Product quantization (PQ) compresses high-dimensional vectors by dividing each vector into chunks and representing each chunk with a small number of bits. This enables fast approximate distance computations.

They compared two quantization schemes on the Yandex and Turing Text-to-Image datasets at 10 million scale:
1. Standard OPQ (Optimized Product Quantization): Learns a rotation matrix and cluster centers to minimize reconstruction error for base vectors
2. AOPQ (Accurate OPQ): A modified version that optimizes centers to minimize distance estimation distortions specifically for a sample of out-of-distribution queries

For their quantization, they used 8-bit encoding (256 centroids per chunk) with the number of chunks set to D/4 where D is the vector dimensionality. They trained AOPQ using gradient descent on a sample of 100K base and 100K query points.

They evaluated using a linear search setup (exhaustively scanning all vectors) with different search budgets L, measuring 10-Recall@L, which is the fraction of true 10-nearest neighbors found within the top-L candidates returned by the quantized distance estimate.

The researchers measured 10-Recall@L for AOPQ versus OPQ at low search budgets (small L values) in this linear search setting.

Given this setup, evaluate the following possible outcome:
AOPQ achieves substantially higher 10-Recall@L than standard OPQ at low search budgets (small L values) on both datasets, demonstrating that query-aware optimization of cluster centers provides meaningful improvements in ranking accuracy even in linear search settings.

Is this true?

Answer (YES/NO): NO